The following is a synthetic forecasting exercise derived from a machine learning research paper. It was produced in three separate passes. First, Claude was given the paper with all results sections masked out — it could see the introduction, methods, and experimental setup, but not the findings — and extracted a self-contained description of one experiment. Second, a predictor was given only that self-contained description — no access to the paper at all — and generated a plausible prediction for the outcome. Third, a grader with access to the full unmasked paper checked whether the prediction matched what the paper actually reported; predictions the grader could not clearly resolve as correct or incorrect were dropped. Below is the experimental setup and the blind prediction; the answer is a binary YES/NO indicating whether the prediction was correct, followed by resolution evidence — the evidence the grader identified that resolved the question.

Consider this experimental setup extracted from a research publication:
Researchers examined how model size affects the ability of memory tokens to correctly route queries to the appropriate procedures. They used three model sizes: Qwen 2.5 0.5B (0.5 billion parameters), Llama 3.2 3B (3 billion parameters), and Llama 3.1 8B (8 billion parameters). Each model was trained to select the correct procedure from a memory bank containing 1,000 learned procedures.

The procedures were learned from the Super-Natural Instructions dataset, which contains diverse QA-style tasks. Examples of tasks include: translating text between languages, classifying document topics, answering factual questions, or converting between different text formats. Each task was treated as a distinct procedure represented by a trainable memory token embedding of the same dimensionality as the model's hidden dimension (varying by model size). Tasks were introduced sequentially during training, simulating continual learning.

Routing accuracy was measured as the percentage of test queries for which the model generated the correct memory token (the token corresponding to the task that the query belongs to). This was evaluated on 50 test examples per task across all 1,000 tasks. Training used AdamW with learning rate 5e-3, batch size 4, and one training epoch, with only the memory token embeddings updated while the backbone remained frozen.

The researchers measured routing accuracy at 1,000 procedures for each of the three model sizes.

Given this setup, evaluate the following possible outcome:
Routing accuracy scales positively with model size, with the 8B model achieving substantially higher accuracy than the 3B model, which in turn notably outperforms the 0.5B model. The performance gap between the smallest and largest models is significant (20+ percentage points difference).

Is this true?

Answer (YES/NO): NO